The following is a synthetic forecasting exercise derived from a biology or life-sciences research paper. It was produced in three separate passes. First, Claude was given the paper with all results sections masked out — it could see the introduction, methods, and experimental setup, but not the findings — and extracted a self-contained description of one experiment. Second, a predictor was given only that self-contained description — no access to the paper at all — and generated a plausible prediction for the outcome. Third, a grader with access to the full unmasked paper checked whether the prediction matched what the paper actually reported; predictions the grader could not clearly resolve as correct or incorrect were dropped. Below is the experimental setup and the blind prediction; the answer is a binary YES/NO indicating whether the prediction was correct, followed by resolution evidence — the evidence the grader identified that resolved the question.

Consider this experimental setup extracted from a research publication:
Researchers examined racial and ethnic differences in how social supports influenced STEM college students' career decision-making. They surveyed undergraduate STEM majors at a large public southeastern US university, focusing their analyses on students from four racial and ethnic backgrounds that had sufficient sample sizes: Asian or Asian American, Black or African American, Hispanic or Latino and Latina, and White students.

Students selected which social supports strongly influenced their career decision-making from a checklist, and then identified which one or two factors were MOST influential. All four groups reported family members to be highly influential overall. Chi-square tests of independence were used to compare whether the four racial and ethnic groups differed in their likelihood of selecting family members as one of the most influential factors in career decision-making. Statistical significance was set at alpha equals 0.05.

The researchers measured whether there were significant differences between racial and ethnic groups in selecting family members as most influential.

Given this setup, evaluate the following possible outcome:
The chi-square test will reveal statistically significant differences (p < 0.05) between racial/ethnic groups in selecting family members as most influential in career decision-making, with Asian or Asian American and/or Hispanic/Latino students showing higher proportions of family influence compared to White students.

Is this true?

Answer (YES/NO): NO